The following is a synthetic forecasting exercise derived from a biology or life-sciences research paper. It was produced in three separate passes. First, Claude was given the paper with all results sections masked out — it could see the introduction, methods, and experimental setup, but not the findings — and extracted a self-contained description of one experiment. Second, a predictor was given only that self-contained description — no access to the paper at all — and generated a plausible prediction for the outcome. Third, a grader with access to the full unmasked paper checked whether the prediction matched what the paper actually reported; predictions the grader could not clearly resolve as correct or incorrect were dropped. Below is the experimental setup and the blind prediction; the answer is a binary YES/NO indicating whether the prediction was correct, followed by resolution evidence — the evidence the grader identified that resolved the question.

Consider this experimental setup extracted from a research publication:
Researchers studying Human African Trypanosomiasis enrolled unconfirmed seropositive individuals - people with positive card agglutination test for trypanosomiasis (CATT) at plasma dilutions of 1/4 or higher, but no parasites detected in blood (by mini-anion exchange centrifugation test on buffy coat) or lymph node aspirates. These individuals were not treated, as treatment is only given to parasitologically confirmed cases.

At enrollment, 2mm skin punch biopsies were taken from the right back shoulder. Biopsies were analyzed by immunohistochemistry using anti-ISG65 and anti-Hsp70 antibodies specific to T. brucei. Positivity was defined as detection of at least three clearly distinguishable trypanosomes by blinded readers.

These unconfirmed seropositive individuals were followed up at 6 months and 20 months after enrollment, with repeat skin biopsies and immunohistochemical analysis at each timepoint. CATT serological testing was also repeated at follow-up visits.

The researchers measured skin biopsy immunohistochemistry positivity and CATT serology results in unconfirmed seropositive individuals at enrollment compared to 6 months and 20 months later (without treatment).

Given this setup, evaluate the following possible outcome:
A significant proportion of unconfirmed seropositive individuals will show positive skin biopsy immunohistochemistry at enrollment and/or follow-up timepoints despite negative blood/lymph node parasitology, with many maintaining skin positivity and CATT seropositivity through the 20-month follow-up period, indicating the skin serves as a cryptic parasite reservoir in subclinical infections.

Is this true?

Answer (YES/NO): NO